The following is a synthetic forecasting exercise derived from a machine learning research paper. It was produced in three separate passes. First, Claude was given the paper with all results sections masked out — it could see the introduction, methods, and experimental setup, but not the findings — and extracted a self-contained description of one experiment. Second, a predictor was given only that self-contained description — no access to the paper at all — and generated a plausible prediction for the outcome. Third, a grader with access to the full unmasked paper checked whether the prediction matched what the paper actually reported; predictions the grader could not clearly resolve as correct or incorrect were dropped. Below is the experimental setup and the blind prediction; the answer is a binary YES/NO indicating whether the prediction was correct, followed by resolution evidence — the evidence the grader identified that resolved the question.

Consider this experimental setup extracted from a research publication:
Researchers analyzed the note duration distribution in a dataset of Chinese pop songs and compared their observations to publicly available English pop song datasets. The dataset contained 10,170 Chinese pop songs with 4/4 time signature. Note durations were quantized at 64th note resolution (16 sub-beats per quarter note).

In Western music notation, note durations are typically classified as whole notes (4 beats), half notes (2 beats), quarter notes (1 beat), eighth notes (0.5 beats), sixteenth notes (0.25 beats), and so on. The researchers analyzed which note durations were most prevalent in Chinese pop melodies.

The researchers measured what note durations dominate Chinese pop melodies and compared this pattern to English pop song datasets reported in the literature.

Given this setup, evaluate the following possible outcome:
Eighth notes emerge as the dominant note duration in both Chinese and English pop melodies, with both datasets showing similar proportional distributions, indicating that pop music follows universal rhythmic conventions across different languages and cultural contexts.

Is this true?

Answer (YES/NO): NO